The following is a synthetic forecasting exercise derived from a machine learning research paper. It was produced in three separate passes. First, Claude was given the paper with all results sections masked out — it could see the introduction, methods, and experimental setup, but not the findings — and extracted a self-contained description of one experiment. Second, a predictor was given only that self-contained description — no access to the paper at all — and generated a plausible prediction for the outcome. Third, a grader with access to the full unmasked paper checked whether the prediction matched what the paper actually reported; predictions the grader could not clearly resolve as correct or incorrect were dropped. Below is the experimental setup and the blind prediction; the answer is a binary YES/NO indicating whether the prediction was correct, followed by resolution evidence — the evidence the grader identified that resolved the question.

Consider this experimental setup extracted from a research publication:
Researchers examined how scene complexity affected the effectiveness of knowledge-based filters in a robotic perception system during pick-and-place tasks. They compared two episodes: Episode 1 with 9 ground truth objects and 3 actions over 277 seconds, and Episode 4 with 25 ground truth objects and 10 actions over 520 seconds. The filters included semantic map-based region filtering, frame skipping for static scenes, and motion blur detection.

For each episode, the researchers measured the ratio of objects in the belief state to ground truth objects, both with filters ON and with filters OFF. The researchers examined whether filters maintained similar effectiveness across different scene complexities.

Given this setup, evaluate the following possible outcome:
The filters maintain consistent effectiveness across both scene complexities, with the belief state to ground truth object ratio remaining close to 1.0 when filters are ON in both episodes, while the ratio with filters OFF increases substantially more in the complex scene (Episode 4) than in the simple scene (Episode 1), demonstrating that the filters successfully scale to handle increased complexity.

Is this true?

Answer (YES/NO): NO